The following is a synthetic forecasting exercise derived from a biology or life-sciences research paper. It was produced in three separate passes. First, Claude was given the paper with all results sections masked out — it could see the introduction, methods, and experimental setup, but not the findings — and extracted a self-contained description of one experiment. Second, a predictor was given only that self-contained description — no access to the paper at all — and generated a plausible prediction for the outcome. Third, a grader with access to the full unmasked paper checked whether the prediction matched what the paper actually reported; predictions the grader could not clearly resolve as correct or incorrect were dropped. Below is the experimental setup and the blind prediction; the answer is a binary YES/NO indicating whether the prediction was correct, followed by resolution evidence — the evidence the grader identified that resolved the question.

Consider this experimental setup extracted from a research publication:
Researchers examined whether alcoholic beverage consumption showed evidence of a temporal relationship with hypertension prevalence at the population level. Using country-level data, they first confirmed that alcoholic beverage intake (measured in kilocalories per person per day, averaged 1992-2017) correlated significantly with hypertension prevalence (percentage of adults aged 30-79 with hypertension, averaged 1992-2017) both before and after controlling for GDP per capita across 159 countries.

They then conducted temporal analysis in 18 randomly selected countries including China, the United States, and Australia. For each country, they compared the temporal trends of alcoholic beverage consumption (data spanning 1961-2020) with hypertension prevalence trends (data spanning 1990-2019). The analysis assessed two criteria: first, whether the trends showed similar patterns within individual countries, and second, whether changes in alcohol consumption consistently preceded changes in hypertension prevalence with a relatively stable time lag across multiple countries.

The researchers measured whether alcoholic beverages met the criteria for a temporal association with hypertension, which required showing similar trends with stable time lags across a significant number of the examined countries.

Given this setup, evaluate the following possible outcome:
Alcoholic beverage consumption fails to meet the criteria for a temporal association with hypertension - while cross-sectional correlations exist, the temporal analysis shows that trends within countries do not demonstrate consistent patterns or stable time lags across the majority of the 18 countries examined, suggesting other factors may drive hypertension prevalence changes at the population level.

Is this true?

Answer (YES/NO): NO